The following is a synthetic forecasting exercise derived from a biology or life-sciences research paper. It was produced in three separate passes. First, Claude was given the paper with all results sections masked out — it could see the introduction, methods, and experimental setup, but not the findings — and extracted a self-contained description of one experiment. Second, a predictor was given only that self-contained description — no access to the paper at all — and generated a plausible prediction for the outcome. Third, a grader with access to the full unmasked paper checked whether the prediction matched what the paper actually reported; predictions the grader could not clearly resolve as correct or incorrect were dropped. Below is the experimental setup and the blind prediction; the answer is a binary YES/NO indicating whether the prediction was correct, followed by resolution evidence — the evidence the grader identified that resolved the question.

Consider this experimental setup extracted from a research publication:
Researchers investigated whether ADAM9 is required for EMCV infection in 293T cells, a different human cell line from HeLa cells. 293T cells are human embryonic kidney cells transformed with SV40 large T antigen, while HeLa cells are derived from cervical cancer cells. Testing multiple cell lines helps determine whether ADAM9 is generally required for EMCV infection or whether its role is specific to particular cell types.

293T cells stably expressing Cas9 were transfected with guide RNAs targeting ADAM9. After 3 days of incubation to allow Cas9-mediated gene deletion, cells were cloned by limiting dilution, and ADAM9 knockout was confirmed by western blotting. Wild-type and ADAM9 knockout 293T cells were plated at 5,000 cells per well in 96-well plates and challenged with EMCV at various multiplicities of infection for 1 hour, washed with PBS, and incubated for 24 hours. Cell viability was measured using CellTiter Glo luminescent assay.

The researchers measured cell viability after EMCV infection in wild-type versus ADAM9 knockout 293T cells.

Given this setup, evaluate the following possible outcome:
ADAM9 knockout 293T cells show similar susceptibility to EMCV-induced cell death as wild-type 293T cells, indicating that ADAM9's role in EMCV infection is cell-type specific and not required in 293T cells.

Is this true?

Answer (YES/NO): NO